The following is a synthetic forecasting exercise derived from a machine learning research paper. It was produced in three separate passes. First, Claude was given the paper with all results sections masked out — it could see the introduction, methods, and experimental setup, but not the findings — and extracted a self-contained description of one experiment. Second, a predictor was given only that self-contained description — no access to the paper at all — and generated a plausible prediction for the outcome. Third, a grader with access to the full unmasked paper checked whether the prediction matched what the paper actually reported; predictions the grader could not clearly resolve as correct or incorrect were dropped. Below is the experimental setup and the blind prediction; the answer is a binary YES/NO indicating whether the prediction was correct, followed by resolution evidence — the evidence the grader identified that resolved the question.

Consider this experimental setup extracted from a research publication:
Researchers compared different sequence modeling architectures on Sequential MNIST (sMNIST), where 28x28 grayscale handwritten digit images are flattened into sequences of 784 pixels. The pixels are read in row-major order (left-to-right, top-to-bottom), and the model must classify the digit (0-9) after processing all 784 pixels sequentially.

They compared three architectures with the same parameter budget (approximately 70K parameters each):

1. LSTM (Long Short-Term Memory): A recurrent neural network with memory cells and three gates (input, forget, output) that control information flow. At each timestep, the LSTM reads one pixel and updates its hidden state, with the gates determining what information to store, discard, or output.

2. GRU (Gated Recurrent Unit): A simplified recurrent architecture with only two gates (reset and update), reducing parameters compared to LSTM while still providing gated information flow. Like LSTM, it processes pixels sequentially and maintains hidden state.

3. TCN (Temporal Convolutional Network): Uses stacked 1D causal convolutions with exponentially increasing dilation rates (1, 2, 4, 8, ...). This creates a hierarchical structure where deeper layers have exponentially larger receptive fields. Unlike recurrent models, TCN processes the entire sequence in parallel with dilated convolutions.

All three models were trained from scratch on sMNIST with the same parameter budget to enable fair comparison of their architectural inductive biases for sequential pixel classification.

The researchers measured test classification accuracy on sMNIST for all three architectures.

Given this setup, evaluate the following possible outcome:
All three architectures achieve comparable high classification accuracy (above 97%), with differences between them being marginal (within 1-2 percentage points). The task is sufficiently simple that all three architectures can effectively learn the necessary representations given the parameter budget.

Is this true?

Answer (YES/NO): NO